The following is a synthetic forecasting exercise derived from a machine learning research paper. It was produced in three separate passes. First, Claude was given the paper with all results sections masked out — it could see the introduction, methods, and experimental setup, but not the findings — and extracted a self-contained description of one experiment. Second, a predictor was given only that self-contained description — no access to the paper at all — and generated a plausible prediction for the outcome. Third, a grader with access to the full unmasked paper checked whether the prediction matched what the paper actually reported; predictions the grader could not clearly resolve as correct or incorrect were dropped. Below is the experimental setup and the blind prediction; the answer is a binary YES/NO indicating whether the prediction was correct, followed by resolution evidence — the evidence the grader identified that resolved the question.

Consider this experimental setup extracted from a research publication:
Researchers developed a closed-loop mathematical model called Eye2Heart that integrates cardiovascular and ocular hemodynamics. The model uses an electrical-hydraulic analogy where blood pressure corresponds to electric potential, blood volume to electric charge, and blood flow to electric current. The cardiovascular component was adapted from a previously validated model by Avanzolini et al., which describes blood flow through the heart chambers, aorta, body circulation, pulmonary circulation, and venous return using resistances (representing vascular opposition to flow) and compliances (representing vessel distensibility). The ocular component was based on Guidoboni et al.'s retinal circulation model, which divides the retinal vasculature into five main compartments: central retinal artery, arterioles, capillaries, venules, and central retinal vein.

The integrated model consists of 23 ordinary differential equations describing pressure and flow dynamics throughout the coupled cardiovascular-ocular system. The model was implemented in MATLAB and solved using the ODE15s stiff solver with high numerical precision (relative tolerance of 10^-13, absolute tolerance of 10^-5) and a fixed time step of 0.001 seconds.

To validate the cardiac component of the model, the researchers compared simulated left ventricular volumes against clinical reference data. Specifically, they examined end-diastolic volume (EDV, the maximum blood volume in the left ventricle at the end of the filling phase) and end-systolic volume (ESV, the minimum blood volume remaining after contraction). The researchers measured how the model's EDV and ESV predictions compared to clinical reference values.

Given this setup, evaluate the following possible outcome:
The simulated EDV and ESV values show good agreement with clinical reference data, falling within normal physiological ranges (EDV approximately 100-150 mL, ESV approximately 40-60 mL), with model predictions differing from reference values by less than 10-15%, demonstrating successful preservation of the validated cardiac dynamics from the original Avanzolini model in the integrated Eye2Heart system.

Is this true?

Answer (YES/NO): YES